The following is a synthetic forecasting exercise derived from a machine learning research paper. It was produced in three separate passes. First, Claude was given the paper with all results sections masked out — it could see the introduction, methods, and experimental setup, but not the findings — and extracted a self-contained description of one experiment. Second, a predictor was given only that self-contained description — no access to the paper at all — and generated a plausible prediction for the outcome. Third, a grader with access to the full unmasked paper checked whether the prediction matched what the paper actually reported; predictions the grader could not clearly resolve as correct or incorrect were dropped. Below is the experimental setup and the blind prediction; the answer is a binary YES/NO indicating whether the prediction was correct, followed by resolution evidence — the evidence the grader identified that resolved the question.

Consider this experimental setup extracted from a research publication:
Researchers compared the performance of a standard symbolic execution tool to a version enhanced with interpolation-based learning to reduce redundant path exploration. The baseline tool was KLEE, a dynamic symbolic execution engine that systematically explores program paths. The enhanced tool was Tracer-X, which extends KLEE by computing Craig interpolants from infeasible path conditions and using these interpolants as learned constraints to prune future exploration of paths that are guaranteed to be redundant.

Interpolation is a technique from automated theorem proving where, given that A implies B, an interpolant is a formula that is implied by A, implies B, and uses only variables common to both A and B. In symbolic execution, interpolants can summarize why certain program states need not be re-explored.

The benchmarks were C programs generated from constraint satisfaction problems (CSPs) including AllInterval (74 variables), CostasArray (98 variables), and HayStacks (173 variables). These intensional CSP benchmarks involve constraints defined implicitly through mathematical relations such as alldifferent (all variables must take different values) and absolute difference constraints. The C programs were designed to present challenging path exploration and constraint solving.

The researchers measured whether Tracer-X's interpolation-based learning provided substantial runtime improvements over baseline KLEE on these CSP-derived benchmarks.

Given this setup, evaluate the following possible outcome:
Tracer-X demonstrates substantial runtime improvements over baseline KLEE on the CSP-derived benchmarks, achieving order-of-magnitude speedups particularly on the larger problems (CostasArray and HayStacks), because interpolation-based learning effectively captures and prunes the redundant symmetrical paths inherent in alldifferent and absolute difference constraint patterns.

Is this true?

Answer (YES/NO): NO